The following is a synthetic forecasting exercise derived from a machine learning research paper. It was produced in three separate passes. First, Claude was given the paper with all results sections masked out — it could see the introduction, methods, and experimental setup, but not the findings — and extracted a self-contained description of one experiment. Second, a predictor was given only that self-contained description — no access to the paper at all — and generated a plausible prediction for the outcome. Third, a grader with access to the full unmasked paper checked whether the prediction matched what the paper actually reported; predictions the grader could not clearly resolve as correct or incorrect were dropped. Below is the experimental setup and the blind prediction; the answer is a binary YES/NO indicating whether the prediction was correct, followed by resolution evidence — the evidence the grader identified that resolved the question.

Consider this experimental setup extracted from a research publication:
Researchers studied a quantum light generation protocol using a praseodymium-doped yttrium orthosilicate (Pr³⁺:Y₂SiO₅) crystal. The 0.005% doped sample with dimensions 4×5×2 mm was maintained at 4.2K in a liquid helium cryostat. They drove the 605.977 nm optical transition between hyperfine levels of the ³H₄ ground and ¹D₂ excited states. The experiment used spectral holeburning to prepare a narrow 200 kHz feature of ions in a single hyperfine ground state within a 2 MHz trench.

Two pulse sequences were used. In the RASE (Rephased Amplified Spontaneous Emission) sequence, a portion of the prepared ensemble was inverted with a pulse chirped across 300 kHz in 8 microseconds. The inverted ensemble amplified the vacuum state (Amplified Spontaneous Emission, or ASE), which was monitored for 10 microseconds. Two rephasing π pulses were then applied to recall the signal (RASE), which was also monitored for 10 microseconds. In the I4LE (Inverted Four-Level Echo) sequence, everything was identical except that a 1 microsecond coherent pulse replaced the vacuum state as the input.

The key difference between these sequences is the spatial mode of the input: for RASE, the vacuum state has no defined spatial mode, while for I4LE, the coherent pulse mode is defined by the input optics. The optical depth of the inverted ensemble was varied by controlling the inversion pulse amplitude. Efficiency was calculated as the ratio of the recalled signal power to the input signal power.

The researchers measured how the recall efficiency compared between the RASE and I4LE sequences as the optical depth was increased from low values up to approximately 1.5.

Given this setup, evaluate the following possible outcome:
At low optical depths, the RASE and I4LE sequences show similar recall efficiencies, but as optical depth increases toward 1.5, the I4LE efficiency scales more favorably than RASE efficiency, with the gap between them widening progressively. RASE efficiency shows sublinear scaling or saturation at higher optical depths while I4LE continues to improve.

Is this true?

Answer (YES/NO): NO